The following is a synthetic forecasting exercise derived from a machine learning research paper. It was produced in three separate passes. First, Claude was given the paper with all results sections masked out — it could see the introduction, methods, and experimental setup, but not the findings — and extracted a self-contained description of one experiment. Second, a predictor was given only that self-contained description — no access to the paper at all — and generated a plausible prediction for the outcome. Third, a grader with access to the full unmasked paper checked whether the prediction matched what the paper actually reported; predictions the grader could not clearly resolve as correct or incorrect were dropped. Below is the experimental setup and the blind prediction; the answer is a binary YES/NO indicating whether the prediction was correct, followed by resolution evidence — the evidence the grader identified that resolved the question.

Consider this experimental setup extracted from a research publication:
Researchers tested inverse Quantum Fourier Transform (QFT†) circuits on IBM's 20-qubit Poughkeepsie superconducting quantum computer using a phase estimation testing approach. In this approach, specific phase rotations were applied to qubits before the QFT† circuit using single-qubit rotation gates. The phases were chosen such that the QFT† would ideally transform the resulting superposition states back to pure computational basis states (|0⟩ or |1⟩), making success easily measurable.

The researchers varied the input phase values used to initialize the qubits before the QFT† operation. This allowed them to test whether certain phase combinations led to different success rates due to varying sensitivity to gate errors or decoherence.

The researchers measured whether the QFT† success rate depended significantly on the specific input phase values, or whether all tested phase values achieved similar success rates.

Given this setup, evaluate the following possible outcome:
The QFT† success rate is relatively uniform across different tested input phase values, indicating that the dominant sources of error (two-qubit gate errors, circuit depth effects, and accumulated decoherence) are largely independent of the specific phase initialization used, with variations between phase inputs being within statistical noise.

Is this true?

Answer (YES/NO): NO